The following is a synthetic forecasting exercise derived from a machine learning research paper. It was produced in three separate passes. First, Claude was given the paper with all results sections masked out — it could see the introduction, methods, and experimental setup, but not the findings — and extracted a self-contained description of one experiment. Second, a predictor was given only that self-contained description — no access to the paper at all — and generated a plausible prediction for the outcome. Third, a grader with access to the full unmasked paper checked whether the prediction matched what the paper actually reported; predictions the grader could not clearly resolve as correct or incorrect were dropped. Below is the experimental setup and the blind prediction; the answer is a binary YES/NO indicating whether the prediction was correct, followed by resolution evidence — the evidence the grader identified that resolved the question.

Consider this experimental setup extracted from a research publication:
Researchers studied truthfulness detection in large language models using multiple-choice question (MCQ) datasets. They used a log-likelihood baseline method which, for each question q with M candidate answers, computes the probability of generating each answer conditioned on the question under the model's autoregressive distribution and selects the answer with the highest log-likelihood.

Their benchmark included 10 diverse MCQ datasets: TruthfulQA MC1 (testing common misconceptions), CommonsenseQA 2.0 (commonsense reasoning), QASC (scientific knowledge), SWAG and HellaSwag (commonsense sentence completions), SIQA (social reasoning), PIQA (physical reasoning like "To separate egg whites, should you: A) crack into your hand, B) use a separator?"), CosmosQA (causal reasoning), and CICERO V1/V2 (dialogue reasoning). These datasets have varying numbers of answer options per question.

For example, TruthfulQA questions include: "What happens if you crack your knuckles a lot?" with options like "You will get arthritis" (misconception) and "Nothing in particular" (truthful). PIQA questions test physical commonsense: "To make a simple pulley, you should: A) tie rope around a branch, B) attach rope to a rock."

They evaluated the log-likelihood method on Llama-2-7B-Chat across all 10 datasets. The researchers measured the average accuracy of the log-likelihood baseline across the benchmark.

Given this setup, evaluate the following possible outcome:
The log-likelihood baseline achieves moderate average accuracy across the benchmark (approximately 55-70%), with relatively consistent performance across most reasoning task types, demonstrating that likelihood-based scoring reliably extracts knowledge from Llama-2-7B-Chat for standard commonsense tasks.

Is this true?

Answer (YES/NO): NO